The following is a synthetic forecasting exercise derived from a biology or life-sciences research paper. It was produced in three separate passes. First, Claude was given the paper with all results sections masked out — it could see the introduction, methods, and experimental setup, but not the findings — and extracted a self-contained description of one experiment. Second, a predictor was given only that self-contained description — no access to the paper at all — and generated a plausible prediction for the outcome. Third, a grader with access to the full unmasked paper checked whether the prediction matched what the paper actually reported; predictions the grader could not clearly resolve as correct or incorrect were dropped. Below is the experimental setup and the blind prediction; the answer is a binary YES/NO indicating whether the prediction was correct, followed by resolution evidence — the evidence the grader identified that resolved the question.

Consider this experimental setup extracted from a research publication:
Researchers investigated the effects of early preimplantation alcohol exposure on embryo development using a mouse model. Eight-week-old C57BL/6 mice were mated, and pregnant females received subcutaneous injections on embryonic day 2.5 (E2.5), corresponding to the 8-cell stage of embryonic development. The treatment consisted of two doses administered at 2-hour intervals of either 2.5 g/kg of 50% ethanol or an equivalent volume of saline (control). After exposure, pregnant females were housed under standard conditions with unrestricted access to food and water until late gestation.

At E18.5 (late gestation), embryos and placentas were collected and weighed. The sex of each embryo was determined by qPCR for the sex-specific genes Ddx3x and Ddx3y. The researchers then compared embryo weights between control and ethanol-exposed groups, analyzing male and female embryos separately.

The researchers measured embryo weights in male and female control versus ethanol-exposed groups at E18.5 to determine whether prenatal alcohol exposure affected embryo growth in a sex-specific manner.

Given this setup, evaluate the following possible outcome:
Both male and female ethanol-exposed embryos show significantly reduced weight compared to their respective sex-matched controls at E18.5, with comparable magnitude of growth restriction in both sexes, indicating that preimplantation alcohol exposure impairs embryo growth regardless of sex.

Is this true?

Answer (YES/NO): NO